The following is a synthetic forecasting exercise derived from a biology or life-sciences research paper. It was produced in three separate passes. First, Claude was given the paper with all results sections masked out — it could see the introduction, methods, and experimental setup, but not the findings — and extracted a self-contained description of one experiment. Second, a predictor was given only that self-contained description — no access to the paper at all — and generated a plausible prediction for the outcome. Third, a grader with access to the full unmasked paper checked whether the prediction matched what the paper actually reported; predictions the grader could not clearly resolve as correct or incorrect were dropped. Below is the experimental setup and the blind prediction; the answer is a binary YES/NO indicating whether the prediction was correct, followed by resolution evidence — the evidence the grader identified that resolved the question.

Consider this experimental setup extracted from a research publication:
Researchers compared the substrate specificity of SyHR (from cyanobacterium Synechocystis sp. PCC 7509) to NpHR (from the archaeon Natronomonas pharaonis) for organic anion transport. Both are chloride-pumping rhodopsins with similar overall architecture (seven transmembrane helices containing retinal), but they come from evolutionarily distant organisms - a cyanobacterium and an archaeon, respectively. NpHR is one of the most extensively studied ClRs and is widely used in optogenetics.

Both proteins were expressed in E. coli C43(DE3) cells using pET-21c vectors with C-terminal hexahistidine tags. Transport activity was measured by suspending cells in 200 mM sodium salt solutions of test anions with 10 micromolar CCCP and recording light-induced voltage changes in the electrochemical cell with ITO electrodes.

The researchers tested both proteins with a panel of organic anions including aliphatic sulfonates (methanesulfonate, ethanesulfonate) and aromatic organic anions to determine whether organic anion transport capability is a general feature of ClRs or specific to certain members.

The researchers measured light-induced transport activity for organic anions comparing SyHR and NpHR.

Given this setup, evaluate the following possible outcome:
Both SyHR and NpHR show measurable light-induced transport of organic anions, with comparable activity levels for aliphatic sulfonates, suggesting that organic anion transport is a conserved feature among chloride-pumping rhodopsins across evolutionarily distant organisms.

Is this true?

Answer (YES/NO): NO